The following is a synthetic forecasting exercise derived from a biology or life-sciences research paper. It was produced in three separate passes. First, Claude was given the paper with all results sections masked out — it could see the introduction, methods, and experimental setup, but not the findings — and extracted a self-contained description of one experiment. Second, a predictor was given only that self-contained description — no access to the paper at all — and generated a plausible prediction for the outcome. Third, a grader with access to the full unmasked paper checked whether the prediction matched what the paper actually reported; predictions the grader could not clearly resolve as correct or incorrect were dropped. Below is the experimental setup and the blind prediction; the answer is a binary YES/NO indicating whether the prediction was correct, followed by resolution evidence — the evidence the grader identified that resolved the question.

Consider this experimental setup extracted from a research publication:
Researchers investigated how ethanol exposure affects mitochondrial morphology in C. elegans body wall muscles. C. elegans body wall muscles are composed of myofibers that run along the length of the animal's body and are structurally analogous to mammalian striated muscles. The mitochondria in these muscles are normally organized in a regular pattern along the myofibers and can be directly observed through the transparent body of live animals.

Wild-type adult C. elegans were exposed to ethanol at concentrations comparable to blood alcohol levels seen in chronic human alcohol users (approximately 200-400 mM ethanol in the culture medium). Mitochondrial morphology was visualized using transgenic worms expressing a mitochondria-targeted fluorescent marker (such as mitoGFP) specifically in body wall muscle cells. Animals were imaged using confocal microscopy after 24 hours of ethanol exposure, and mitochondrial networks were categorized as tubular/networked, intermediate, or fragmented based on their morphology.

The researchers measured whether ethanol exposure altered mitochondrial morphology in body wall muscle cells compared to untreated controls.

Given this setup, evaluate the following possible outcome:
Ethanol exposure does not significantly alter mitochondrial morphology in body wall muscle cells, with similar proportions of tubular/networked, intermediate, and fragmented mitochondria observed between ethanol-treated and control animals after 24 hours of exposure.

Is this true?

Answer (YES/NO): NO